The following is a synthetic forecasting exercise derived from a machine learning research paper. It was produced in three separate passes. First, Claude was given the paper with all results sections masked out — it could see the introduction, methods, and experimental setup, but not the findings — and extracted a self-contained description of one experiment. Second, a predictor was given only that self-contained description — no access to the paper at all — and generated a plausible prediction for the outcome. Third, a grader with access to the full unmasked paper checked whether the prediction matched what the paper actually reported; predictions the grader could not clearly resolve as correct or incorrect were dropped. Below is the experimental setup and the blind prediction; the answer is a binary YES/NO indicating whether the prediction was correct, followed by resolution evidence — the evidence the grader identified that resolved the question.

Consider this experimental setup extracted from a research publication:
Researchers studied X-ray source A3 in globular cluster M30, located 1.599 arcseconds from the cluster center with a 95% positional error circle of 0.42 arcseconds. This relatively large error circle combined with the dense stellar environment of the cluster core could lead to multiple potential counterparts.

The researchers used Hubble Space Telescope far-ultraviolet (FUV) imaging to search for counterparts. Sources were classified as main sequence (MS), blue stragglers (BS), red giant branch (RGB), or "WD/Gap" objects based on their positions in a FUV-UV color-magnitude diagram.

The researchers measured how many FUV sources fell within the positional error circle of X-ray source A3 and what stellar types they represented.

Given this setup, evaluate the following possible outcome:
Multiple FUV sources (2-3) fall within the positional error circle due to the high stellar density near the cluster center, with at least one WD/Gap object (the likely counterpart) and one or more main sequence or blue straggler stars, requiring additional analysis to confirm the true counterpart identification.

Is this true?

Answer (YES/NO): NO